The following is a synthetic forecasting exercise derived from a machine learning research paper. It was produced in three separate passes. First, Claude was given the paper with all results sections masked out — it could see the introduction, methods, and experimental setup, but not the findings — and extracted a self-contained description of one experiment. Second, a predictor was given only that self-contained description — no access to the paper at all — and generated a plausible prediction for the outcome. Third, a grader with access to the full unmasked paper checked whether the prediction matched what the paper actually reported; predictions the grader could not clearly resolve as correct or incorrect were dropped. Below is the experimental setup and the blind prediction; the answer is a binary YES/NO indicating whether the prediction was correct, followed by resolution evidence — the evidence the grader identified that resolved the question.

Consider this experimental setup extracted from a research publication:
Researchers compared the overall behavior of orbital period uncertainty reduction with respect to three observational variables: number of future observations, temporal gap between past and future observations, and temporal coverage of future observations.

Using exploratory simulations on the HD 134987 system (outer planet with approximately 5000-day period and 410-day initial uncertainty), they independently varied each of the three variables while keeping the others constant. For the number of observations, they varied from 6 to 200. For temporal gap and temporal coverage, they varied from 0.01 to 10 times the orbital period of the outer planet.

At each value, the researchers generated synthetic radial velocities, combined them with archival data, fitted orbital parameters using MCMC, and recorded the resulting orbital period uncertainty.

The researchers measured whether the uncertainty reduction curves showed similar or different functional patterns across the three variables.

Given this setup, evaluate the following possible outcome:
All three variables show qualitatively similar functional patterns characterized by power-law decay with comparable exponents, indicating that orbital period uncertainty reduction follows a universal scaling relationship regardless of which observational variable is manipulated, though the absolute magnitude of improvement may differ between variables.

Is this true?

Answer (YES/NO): NO